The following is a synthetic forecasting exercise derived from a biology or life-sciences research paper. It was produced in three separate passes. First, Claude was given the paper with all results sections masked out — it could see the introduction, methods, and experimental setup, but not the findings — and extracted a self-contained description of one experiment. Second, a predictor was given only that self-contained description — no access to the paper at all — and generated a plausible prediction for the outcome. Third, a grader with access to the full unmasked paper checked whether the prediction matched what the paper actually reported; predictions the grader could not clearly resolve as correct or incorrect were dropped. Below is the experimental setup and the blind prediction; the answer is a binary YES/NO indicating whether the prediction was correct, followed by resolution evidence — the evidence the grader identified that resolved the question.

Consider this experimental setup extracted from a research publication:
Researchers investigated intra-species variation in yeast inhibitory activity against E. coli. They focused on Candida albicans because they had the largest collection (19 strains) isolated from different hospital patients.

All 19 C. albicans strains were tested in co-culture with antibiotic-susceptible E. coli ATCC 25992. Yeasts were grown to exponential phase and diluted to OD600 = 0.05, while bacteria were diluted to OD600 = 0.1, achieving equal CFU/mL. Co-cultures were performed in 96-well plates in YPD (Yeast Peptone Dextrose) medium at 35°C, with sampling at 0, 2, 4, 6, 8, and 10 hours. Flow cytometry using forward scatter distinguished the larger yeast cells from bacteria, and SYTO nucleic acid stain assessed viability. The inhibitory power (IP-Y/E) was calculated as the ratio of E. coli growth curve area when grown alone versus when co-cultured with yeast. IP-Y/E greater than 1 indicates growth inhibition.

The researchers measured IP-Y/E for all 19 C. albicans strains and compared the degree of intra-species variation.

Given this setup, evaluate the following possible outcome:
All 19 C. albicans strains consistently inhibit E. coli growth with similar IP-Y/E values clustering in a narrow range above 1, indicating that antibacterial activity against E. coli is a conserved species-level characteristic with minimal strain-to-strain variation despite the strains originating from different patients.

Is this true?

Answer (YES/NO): NO